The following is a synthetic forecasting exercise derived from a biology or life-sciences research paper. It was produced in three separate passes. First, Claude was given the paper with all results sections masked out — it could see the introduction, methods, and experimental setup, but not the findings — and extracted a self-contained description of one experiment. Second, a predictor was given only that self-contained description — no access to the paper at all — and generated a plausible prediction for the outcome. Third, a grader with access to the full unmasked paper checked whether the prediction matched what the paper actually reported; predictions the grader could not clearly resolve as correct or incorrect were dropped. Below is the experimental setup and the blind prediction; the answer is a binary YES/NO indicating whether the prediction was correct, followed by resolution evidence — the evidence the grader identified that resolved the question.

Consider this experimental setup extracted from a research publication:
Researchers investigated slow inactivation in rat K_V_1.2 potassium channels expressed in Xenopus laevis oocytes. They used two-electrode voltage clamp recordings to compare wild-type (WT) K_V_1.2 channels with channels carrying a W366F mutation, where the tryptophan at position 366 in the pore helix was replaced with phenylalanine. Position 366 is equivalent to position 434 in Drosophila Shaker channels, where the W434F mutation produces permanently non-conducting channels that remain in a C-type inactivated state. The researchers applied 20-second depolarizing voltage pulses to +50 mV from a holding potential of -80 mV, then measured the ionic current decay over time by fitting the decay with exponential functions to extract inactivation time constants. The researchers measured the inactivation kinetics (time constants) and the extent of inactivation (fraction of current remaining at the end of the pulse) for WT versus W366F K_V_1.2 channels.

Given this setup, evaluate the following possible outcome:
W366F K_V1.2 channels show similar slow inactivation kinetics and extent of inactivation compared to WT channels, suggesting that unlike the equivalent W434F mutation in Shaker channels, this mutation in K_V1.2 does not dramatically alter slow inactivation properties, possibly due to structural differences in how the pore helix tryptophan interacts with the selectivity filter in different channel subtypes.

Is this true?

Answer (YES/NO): NO